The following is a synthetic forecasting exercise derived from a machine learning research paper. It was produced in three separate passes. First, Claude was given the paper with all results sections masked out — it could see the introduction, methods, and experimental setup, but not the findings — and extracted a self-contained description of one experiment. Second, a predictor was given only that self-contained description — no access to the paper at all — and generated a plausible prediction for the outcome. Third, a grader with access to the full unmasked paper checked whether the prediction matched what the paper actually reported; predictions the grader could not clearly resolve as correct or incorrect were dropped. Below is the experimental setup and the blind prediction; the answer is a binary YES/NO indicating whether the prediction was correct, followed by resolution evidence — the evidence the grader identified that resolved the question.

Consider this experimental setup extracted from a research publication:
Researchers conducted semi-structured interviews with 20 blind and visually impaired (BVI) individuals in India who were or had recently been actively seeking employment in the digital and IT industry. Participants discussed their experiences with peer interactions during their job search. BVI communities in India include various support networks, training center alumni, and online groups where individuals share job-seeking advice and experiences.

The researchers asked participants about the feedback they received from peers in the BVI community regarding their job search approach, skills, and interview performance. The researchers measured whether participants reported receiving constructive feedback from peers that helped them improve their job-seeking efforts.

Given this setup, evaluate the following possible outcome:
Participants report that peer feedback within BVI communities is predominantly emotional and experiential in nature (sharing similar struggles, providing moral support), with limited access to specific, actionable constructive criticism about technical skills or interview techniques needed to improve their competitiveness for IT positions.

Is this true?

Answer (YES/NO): YES